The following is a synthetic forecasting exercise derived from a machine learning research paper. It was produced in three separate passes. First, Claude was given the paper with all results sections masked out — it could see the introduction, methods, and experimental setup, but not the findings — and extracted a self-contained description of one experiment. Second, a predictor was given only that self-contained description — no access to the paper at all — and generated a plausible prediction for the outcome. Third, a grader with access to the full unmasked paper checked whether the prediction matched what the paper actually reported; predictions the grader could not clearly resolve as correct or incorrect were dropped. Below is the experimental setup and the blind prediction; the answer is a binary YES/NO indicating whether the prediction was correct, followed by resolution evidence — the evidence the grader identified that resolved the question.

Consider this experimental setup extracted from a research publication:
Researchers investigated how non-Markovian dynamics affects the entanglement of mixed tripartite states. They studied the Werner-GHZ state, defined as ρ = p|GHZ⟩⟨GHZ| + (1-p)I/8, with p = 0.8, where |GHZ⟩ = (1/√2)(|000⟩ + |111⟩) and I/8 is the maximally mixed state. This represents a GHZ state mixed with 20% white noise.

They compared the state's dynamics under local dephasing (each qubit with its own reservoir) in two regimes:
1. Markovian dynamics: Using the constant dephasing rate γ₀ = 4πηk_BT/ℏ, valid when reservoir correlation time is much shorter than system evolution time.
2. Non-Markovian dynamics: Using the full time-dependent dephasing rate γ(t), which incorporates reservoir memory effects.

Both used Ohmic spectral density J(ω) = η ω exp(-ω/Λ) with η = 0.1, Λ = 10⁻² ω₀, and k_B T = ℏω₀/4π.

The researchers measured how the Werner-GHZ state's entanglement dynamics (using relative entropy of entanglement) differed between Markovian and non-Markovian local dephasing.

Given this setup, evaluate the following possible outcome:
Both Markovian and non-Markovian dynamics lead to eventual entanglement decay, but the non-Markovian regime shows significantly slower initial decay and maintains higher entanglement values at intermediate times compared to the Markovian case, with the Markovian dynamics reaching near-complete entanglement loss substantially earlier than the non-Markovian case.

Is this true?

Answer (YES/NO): YES